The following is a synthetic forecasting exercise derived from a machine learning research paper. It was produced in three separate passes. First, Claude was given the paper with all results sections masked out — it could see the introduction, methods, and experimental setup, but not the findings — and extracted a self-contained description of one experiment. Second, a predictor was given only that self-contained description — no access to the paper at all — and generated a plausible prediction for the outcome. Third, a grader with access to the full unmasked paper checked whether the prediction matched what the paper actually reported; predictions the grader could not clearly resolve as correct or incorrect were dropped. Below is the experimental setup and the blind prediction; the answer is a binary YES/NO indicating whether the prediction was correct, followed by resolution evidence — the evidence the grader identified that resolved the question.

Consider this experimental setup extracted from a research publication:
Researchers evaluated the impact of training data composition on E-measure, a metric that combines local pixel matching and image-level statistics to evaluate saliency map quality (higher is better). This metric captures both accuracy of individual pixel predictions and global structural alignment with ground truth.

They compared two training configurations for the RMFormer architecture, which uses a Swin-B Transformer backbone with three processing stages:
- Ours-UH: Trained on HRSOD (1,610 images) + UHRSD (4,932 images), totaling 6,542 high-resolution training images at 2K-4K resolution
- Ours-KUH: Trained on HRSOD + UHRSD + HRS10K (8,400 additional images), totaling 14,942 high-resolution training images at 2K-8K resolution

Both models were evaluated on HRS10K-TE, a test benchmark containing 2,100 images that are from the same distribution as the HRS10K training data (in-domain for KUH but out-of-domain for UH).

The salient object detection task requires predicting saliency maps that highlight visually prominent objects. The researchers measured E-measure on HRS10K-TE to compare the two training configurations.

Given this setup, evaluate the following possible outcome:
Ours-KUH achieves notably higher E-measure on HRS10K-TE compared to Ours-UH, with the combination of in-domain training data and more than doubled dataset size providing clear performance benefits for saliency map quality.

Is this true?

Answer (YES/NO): YES